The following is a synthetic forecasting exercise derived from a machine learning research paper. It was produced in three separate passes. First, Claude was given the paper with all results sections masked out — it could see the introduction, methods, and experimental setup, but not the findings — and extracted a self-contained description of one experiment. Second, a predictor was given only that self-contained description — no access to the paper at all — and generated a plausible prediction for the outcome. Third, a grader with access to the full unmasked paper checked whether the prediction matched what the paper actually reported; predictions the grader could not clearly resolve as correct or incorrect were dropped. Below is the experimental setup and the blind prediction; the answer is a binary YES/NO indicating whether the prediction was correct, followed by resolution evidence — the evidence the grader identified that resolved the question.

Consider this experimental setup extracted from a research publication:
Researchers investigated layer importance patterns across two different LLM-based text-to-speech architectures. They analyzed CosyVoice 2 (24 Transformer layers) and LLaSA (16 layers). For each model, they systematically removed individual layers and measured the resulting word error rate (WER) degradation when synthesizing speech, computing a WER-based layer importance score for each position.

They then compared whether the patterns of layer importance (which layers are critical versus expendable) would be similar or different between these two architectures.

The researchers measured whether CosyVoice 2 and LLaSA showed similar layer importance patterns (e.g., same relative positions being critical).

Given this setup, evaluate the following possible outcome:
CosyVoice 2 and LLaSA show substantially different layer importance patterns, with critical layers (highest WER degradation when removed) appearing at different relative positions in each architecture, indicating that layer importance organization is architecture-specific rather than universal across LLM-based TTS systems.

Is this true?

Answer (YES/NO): NO